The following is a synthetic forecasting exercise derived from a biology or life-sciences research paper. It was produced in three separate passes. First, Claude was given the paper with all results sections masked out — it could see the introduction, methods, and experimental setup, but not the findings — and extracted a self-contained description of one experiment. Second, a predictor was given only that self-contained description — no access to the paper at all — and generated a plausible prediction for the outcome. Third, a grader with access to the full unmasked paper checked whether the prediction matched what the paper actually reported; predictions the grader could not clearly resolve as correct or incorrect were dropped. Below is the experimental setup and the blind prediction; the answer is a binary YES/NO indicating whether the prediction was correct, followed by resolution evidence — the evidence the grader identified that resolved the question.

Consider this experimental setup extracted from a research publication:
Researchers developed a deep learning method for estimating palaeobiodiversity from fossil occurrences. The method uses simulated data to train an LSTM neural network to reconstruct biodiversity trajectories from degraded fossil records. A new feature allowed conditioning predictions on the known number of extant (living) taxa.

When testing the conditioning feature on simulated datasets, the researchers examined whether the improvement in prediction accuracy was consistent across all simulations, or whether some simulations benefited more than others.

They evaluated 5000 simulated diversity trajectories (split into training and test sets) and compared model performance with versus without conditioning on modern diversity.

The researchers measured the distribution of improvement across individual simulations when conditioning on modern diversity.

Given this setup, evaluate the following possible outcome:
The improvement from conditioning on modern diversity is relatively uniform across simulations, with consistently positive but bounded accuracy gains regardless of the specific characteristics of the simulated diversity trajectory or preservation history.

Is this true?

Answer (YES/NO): NO